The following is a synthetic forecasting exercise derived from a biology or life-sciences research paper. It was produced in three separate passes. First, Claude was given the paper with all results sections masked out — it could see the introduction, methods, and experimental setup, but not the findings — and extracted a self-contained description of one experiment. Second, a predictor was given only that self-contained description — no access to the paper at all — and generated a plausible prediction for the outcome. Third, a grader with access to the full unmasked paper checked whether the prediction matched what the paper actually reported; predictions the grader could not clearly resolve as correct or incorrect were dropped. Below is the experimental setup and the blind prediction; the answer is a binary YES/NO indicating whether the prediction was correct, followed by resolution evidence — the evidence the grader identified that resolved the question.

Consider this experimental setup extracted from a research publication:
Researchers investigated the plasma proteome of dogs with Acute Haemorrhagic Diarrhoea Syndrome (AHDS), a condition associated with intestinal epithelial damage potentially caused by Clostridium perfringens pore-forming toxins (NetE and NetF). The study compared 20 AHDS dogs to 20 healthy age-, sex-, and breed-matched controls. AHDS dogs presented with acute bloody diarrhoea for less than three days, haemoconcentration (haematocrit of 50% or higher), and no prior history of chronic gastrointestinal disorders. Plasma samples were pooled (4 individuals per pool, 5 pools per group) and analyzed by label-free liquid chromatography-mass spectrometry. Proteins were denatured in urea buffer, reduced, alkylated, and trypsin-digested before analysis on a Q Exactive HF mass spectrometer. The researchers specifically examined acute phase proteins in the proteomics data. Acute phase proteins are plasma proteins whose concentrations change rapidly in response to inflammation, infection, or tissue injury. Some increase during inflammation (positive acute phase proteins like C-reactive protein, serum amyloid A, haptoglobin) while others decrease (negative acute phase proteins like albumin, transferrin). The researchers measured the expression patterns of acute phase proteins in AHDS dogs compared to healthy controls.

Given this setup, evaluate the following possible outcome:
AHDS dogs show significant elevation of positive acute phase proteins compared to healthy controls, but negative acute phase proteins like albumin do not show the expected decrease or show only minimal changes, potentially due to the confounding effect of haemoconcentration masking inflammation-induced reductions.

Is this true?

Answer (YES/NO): NO